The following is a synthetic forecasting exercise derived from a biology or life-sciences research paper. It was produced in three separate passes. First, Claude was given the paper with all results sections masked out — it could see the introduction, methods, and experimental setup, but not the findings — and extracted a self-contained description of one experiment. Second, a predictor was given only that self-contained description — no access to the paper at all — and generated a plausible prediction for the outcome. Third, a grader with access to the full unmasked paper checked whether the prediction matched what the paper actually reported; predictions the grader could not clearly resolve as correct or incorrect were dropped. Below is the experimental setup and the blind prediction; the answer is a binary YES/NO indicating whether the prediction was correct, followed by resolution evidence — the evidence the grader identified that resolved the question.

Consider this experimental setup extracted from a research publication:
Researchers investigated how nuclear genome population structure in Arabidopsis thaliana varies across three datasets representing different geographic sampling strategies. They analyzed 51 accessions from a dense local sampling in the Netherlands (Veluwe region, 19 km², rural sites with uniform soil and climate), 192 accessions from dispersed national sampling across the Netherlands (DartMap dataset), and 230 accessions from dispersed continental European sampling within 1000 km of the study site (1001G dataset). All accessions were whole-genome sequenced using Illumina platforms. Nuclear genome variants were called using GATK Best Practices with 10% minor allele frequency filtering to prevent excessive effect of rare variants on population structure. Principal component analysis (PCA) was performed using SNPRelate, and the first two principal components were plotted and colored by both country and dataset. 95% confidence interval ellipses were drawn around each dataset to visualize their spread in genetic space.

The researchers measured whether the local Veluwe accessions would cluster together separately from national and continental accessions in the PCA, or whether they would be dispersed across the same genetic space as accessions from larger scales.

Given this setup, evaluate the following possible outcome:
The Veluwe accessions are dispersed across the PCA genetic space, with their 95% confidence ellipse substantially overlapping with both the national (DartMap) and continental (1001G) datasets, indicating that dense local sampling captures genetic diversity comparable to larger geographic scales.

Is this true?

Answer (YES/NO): NO